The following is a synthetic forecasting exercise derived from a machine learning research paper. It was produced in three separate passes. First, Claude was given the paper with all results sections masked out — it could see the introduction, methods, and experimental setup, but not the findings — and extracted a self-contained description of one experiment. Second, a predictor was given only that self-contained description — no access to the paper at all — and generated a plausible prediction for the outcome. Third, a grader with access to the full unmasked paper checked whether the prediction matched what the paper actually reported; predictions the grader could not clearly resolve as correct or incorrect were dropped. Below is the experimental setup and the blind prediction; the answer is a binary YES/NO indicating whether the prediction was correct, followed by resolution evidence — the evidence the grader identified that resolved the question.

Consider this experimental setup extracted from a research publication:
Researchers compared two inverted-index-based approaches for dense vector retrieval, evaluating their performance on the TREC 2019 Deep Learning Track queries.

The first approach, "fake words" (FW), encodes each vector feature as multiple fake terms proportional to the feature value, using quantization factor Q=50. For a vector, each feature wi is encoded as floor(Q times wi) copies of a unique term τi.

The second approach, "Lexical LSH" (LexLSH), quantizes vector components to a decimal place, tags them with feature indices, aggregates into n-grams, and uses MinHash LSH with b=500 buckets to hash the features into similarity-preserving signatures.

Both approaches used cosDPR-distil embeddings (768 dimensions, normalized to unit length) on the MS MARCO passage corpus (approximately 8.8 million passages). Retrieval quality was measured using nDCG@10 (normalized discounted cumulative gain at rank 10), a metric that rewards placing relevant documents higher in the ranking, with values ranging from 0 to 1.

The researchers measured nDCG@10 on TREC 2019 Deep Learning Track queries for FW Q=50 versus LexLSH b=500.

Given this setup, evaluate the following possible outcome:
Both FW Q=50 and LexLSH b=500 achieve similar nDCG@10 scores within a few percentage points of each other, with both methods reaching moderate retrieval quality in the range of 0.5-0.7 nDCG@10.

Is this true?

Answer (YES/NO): NO